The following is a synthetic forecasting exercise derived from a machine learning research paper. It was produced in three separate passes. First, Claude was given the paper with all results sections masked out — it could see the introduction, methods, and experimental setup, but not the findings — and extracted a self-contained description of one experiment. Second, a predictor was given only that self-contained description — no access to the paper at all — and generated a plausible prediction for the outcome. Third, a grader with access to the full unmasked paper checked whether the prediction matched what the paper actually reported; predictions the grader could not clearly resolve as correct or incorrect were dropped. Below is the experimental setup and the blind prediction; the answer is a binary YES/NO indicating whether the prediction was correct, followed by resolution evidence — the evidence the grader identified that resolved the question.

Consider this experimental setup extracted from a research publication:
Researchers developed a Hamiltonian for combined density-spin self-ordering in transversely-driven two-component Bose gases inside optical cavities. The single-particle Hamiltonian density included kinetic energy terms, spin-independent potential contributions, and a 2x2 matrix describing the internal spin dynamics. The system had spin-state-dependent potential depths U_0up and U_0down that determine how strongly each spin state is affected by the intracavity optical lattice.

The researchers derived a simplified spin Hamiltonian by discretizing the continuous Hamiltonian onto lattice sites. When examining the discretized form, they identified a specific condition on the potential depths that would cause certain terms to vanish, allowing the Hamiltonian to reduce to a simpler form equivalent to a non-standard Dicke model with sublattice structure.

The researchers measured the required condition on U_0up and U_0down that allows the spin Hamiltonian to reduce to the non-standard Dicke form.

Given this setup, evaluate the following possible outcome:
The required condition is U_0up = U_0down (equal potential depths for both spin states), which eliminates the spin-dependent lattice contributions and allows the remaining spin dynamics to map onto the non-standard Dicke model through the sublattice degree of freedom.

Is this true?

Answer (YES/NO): YES